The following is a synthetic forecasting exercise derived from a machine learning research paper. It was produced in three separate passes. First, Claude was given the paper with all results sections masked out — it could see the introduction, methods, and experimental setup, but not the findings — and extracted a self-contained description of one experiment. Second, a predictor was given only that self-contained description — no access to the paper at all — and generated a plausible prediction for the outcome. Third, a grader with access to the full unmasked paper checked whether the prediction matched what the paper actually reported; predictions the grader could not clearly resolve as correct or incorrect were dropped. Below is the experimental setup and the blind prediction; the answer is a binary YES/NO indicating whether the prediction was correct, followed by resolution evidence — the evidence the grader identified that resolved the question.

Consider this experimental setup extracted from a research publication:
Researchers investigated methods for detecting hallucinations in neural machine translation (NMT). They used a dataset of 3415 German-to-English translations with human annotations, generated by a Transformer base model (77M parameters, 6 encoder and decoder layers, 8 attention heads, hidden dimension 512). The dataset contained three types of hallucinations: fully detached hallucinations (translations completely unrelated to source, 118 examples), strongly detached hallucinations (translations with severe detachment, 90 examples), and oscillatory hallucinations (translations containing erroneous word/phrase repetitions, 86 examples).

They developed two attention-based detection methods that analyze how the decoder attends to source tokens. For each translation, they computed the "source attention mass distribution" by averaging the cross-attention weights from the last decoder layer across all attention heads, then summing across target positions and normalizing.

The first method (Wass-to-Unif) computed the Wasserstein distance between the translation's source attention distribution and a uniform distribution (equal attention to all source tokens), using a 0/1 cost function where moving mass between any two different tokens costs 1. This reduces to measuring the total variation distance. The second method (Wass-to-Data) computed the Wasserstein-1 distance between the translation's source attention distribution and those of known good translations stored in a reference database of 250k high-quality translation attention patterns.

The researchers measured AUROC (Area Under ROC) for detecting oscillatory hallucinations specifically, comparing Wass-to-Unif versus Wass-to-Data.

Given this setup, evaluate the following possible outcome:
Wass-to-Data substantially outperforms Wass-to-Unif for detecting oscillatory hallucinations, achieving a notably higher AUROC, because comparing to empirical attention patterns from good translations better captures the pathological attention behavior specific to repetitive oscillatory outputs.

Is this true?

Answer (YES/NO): YES